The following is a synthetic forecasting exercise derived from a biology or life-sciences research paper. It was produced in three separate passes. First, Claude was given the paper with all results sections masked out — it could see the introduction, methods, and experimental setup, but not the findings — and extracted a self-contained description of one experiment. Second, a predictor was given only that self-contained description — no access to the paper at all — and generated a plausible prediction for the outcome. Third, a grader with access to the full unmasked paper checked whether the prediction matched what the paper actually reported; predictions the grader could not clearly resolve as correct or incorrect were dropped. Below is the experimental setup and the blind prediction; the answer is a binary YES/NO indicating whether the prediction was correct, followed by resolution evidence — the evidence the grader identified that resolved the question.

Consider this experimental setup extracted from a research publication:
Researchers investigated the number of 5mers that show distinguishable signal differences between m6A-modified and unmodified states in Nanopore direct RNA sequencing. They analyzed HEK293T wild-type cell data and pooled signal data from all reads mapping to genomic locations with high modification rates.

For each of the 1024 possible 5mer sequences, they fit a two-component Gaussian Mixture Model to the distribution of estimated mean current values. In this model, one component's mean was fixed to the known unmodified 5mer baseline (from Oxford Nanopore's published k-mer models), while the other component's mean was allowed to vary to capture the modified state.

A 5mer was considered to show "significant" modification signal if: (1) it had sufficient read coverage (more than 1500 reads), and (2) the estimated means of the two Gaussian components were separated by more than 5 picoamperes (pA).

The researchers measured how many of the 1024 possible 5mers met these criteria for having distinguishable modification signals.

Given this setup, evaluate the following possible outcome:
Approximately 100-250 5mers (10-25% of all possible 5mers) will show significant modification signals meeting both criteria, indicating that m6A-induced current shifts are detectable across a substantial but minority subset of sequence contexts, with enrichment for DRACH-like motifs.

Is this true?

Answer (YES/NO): NO